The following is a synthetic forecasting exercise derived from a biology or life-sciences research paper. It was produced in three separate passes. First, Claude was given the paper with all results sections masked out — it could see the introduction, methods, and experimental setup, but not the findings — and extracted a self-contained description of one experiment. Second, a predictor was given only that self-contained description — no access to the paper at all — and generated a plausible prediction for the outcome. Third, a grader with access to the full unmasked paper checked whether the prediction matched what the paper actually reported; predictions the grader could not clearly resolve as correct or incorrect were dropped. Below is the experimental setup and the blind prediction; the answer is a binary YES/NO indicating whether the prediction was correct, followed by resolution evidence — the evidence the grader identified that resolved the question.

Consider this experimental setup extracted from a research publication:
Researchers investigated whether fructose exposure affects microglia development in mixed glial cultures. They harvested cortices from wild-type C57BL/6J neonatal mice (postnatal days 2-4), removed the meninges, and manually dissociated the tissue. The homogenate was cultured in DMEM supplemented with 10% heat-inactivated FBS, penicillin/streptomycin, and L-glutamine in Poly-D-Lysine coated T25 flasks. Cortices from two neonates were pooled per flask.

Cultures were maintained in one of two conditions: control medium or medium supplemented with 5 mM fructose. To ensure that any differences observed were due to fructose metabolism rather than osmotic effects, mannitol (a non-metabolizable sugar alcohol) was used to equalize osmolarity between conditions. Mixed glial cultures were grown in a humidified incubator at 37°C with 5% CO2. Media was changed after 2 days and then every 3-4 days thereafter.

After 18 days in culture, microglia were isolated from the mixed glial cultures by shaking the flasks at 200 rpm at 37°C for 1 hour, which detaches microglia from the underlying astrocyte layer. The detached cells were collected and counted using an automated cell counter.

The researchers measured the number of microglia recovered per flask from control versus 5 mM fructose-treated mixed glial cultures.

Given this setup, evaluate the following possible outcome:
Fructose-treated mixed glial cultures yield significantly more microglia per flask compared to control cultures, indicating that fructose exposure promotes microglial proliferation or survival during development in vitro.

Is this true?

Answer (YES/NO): NO